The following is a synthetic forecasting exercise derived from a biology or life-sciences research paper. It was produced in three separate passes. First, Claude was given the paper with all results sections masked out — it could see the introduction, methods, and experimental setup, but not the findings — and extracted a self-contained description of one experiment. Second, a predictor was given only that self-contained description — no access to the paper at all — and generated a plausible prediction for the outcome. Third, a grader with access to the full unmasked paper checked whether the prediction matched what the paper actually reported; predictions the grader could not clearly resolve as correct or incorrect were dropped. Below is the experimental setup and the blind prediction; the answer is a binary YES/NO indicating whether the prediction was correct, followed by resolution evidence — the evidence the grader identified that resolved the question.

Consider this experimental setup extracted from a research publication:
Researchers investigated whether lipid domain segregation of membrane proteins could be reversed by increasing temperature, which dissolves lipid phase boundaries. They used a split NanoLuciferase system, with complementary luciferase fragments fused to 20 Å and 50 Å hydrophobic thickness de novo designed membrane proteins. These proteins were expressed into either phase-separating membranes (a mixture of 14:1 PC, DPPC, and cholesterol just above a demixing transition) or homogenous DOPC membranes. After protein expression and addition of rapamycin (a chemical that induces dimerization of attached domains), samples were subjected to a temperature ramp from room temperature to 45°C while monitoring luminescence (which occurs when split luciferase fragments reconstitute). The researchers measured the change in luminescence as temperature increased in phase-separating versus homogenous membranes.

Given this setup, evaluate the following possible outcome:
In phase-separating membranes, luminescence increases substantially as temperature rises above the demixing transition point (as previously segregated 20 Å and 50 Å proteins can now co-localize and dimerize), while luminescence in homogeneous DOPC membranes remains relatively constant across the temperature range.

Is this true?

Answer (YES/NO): YES